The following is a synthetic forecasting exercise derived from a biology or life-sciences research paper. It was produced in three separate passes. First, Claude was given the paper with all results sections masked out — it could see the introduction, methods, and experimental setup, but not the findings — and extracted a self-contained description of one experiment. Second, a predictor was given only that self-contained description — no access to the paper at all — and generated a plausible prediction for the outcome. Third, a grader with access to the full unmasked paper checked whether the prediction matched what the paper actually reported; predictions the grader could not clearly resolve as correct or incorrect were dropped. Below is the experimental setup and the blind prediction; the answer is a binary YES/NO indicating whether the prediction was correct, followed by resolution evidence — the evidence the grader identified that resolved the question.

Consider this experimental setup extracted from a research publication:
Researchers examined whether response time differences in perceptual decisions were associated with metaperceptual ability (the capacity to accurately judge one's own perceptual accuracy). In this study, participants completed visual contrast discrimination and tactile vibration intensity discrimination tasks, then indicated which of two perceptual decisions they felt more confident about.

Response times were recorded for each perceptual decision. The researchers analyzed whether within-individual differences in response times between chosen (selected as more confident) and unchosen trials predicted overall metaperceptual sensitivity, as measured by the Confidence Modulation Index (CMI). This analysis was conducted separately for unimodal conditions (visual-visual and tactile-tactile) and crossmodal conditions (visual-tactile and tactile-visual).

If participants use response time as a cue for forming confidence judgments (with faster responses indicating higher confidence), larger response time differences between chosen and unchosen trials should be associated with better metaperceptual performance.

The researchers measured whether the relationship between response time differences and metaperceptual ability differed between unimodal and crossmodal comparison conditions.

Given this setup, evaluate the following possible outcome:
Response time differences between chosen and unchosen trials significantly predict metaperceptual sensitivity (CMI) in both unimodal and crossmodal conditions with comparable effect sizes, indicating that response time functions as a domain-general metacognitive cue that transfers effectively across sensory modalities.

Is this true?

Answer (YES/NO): NO